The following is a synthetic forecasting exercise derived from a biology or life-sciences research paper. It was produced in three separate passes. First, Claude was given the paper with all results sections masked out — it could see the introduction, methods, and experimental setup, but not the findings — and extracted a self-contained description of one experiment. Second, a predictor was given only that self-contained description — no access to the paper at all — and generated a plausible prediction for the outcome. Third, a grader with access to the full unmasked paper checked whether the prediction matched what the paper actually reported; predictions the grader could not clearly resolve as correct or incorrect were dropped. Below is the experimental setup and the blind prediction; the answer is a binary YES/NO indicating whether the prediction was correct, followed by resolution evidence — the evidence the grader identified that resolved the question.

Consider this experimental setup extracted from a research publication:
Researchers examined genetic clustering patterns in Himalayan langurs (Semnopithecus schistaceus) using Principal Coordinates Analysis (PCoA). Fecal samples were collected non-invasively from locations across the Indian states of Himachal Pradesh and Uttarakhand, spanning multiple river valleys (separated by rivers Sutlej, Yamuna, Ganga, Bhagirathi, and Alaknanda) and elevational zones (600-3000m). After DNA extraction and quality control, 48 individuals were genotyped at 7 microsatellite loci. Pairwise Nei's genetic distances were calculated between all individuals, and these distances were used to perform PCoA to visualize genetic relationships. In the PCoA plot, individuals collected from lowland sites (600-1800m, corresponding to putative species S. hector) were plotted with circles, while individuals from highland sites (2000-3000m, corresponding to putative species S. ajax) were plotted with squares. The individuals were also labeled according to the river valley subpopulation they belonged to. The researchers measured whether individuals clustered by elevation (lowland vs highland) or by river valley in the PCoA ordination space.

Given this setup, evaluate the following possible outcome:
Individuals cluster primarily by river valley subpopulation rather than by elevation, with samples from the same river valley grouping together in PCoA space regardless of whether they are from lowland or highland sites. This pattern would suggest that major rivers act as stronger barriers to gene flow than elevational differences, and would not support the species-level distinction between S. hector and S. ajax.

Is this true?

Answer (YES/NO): NO